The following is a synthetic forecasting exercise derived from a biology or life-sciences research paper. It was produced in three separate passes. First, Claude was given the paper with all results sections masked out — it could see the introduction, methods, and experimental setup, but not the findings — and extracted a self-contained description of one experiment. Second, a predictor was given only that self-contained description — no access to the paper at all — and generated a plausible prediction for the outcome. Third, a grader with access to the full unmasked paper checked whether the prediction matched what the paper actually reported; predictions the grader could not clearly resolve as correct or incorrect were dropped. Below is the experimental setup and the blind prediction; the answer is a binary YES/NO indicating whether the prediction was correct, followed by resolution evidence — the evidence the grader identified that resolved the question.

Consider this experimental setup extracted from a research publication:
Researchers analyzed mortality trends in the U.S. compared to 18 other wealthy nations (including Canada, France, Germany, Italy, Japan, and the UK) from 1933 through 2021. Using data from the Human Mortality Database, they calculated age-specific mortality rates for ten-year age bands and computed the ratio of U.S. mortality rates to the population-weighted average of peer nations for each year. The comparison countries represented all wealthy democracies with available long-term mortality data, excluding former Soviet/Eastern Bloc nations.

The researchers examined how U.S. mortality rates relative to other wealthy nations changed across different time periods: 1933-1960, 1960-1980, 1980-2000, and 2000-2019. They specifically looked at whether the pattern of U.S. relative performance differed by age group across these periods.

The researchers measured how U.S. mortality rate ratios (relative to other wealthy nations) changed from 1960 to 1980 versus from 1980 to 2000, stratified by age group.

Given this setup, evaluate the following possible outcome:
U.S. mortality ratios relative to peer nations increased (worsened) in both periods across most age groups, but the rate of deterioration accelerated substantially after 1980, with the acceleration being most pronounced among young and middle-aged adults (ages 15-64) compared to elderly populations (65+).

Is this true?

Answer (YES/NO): NO